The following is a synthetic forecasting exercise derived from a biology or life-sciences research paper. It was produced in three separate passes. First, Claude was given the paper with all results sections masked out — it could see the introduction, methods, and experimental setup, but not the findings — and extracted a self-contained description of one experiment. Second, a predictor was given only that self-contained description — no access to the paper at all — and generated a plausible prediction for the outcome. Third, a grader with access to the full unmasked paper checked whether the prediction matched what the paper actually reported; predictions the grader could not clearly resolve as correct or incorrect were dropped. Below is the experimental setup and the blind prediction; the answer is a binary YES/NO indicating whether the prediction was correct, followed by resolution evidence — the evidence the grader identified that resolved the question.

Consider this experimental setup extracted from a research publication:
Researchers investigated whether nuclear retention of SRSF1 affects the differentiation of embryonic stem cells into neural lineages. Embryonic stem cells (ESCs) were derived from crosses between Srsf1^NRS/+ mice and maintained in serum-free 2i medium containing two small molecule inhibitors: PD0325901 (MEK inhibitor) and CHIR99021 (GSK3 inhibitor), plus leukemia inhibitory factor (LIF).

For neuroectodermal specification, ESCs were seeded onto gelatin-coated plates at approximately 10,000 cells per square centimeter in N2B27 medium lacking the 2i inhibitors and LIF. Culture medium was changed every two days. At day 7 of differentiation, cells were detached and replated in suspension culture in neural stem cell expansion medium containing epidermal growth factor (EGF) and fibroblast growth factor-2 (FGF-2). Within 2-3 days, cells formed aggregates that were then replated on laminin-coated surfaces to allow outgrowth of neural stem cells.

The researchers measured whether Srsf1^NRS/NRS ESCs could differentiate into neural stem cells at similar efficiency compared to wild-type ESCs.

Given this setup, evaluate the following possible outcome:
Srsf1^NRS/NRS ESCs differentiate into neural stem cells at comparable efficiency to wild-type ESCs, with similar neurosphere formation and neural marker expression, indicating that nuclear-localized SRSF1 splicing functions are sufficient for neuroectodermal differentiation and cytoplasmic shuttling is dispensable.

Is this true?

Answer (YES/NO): YES